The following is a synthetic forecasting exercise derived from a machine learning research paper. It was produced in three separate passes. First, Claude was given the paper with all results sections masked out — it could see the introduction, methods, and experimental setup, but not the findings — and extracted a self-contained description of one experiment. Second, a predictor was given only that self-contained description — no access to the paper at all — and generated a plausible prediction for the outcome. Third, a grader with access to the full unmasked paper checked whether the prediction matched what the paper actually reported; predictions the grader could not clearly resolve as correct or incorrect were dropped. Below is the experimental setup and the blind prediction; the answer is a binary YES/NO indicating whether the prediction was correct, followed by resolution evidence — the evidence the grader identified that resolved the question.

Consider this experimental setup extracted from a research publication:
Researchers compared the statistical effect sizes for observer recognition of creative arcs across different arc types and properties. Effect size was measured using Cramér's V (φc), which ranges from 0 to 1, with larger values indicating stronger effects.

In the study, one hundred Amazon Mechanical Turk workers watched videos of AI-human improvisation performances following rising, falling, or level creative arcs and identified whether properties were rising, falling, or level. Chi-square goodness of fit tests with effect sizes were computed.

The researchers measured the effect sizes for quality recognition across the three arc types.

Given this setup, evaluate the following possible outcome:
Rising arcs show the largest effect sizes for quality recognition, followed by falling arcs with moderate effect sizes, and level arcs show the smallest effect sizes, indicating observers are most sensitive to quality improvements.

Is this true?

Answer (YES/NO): NO